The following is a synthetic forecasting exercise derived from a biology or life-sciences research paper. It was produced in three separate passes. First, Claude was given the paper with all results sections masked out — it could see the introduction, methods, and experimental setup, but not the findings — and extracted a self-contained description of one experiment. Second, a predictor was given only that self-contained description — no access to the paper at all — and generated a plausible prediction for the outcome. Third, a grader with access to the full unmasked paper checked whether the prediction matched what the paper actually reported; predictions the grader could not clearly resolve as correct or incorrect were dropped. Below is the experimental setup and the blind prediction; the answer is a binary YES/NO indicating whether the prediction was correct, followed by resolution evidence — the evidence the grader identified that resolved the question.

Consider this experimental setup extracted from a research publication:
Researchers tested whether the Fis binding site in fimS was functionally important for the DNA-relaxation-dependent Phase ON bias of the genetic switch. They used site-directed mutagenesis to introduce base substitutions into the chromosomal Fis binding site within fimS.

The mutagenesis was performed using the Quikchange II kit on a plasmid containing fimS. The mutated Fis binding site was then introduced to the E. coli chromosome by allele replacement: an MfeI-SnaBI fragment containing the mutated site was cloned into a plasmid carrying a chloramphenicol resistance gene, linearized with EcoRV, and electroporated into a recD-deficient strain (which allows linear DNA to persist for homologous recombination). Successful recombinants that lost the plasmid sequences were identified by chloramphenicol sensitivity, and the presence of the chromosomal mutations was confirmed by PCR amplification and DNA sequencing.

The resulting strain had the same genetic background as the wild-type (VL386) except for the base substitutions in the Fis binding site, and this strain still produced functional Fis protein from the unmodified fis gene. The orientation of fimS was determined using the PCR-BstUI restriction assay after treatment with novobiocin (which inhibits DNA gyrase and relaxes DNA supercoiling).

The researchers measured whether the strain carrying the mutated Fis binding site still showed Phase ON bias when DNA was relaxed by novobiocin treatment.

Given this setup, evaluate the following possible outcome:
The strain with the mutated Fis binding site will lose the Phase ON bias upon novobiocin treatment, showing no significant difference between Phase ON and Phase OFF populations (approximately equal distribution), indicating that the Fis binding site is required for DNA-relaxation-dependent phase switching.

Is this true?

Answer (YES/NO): NO